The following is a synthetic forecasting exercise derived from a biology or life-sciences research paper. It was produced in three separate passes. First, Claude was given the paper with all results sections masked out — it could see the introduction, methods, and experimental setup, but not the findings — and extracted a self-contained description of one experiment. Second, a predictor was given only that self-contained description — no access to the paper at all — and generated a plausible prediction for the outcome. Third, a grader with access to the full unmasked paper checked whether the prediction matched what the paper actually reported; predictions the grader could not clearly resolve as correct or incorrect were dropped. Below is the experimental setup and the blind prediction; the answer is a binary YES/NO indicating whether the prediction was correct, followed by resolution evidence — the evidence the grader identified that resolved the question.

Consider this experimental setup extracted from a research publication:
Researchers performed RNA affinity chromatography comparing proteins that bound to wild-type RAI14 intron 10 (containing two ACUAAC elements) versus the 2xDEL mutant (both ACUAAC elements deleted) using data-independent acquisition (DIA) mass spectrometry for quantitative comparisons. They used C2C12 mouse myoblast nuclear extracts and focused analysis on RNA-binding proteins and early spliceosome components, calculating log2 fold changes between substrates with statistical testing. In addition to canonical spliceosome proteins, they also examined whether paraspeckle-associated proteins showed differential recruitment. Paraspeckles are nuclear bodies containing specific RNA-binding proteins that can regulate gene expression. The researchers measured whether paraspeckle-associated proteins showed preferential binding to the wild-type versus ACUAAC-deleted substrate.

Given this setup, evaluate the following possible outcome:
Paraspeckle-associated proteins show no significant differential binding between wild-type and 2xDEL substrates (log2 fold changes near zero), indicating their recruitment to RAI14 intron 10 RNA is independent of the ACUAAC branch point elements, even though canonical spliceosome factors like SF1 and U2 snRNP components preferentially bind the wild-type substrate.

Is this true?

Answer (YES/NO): NO